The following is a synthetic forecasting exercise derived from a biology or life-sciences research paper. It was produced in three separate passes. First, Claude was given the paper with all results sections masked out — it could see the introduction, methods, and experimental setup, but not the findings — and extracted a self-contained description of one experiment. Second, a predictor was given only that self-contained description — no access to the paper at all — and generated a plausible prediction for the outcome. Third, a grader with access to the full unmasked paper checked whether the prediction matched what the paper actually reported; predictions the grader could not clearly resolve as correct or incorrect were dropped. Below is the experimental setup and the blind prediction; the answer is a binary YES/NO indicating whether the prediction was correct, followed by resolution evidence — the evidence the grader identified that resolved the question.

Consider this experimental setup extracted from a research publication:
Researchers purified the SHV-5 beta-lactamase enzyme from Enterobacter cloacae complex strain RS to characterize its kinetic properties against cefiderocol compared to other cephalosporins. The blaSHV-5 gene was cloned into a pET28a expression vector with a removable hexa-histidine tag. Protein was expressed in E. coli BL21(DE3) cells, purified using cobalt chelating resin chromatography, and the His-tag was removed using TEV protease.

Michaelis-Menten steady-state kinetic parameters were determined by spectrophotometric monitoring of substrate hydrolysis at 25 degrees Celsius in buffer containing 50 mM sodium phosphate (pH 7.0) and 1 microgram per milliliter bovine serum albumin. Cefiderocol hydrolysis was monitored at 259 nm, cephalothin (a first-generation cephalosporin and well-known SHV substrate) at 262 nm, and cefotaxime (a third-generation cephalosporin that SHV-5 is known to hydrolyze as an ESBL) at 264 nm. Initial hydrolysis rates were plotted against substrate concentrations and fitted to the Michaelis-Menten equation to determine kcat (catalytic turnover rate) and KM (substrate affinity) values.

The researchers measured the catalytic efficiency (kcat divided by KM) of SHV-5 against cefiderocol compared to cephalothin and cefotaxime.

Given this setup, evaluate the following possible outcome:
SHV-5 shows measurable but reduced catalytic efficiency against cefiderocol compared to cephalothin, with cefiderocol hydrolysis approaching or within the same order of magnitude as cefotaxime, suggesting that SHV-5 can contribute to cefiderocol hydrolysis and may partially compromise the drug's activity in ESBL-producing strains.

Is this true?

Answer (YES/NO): NO